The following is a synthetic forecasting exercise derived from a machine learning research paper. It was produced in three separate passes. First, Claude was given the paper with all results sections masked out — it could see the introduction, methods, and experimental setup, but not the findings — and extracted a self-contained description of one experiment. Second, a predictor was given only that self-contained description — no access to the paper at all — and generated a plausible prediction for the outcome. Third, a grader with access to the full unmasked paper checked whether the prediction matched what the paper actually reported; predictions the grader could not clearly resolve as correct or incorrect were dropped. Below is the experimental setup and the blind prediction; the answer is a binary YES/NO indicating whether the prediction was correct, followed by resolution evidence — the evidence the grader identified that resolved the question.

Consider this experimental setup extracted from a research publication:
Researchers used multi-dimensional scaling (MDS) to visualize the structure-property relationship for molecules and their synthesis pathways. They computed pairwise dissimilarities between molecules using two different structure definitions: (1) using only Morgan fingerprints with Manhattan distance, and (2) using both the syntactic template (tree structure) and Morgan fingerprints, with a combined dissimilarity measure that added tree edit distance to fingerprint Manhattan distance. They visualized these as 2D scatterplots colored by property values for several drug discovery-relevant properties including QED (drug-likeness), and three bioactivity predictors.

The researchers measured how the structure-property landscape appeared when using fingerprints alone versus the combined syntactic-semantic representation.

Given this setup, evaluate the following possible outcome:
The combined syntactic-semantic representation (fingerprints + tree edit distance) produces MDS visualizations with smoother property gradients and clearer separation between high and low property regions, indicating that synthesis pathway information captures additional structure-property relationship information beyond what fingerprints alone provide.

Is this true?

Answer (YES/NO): NO